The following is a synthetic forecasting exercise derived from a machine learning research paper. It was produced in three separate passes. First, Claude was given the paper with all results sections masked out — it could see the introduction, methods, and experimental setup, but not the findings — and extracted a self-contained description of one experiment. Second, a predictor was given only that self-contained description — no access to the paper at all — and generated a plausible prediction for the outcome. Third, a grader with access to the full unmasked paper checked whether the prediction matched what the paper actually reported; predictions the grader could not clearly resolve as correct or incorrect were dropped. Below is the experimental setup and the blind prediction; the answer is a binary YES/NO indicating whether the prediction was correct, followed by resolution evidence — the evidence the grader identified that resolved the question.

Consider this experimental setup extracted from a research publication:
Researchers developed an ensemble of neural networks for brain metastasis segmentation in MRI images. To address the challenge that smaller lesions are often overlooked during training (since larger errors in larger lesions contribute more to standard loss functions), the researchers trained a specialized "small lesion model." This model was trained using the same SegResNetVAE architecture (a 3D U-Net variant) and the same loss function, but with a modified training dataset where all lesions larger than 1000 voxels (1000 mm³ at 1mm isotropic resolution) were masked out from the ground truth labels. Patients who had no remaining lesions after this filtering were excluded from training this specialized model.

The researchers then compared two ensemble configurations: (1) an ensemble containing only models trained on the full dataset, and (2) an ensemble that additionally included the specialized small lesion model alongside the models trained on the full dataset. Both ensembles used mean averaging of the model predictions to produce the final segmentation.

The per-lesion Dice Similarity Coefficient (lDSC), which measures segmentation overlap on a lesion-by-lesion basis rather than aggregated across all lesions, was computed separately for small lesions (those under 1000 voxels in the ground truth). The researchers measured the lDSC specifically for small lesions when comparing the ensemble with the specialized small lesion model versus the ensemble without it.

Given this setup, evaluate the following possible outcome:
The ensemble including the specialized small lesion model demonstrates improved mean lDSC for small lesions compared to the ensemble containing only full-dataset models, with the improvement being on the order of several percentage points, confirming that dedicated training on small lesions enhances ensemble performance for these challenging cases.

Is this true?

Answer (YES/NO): NO